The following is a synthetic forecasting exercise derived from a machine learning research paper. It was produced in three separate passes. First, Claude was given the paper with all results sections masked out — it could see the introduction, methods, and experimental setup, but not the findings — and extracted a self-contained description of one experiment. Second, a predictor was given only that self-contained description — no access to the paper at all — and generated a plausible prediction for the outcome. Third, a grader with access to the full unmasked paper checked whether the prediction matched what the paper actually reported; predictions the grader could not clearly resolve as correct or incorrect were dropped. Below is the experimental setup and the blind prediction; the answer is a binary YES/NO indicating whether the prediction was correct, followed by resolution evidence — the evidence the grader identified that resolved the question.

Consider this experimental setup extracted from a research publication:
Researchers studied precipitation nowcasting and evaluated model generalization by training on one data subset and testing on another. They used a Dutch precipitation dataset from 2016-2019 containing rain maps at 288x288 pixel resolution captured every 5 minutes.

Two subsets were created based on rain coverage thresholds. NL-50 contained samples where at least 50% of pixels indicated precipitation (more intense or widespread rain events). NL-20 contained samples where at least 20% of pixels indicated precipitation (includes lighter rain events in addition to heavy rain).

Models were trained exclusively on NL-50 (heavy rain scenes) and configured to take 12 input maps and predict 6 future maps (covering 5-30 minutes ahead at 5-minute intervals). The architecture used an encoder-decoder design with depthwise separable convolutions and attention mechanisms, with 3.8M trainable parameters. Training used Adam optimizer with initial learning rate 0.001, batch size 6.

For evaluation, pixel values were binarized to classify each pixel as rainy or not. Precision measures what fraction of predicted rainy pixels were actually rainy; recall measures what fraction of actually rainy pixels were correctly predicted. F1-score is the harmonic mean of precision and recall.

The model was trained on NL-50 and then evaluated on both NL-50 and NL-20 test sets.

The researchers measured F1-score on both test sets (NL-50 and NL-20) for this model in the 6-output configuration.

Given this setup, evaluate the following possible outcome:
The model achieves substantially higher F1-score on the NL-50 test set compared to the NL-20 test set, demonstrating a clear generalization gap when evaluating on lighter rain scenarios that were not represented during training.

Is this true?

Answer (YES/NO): YES